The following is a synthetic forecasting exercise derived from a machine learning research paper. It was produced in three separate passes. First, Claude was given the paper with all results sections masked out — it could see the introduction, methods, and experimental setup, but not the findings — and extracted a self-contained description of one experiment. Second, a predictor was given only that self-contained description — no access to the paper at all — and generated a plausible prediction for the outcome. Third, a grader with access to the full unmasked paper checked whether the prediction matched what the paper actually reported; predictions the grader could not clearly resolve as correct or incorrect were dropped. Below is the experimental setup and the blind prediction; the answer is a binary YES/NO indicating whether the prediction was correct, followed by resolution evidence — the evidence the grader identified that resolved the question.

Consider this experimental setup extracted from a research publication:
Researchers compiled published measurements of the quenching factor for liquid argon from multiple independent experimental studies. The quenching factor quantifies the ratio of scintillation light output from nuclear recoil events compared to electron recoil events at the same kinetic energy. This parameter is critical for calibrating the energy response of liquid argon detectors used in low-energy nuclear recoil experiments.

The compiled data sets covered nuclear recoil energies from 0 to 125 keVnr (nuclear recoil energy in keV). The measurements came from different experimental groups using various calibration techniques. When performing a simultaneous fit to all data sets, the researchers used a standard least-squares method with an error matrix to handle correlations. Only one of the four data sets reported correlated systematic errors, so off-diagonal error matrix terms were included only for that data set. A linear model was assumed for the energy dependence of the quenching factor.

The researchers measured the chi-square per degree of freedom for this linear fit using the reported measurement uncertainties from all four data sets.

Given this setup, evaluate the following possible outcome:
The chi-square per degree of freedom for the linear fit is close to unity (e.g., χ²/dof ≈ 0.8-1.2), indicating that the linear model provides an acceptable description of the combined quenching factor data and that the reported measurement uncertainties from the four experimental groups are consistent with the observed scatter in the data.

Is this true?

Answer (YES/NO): NO